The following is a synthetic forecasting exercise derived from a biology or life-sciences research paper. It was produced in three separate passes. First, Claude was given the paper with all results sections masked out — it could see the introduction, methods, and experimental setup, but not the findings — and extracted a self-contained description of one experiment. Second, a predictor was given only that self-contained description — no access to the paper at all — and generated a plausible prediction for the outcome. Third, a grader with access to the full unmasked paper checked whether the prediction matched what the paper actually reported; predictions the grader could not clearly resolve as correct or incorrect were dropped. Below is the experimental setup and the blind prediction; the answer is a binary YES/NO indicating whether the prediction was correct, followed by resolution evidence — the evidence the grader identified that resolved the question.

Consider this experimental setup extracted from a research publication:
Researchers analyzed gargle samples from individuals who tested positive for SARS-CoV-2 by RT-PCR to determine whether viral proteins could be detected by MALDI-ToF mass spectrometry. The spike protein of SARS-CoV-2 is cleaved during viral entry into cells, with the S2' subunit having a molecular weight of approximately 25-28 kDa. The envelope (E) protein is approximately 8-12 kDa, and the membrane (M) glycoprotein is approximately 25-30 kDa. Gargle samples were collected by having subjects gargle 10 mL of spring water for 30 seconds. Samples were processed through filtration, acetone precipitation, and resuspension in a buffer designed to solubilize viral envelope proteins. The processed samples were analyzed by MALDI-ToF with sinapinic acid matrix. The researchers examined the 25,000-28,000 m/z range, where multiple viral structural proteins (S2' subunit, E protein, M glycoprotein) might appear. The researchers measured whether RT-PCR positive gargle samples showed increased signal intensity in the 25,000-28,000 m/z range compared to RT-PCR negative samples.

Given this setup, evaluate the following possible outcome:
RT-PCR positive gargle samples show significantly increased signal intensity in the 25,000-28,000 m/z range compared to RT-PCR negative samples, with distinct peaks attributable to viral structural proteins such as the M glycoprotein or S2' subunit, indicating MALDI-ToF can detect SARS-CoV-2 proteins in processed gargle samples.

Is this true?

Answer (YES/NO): NO